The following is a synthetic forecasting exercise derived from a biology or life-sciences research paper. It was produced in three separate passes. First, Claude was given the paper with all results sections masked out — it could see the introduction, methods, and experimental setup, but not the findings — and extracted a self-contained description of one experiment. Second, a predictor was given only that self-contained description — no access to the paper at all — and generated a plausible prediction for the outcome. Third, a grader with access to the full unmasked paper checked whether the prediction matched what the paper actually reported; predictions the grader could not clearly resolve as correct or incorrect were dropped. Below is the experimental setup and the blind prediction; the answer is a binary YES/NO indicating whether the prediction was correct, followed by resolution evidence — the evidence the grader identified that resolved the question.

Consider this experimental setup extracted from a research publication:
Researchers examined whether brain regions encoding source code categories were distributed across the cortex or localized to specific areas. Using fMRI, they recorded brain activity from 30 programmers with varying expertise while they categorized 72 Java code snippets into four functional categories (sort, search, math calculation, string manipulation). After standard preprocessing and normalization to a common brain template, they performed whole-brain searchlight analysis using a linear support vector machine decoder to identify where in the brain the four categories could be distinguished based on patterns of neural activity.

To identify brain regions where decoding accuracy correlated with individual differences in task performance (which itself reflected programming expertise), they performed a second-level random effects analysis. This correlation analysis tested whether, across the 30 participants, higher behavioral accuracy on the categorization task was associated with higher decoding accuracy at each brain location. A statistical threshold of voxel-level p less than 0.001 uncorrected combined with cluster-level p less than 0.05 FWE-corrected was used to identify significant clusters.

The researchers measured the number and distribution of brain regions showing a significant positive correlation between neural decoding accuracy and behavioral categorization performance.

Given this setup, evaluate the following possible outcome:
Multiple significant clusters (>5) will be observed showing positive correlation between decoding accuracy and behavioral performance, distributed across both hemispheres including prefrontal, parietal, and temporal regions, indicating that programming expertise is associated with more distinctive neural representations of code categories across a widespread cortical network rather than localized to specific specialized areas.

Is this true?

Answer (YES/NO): YES